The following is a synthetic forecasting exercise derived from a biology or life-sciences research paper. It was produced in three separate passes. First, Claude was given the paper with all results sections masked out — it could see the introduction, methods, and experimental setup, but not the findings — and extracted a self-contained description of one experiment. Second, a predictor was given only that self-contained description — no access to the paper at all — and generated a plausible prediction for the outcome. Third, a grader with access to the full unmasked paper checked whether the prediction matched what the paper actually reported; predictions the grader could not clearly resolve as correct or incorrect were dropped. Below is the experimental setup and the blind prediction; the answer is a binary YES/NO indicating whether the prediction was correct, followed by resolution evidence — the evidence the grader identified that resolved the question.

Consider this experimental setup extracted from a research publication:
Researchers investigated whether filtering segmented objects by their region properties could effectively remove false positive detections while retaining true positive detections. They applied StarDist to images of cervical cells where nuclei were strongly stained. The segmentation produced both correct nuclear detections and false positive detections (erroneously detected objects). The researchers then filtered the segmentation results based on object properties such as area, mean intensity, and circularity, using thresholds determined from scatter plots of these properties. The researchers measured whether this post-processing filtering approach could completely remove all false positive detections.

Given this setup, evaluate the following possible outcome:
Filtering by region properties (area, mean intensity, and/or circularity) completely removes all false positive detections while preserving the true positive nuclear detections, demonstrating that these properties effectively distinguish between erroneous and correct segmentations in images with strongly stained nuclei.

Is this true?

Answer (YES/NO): NO